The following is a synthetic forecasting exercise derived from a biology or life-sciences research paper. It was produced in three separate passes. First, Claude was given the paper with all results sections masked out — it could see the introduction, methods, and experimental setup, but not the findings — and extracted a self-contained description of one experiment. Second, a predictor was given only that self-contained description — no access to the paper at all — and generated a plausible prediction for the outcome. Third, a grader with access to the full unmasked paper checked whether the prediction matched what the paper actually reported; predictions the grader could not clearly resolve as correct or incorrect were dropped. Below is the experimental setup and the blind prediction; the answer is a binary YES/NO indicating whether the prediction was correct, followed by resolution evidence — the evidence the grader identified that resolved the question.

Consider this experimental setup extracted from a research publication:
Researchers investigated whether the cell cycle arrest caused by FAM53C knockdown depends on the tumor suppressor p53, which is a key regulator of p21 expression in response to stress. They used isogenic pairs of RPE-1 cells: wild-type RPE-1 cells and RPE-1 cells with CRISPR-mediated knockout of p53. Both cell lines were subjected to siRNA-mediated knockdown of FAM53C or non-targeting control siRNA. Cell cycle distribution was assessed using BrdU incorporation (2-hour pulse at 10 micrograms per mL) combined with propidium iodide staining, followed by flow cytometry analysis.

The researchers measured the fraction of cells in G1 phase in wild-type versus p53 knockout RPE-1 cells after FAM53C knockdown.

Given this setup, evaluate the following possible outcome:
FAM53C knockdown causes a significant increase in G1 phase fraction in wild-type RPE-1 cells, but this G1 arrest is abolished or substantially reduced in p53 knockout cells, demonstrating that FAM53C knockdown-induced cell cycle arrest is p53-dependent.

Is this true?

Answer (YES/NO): NO